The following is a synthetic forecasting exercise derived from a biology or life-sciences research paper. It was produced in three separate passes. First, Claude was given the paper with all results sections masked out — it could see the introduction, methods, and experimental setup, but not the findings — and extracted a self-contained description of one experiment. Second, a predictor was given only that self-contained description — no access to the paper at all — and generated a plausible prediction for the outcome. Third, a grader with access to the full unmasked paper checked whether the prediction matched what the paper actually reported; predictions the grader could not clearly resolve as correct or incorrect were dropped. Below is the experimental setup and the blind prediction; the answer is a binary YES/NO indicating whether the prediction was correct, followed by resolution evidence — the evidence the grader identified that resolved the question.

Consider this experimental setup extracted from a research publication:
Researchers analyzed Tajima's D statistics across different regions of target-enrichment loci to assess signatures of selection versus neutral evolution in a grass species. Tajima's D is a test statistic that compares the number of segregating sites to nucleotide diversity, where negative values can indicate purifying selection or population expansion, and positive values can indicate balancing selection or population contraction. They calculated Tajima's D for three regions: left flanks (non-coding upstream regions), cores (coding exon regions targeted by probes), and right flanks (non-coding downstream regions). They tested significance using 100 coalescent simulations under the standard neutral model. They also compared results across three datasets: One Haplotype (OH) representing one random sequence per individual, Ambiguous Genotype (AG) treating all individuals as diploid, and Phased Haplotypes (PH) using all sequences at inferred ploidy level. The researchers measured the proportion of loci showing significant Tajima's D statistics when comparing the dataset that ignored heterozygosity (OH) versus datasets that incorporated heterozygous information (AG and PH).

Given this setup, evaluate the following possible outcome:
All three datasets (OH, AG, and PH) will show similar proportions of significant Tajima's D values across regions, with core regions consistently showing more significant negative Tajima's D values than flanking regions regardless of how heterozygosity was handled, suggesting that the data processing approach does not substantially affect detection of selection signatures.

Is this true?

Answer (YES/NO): NO